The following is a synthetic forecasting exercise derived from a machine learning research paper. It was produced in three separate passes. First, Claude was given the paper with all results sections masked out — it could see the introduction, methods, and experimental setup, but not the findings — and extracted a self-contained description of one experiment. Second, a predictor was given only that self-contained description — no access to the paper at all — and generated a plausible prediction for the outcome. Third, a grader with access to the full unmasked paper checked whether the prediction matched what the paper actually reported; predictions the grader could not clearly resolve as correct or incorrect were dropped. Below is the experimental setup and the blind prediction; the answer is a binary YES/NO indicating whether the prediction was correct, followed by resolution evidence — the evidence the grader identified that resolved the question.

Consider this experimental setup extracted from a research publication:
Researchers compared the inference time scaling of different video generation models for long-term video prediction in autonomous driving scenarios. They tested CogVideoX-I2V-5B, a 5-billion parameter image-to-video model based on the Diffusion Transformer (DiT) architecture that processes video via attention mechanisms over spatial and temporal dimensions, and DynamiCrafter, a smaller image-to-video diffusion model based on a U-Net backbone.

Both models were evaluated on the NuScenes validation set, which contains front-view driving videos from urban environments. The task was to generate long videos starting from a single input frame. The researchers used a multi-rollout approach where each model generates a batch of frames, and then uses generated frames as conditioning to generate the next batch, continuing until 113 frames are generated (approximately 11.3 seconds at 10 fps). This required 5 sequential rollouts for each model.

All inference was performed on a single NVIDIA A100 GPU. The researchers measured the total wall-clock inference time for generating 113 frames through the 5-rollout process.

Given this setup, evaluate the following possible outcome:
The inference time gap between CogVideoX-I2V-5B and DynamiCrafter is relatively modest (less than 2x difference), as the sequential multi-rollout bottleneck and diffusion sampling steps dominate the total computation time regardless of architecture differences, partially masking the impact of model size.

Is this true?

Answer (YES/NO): NO